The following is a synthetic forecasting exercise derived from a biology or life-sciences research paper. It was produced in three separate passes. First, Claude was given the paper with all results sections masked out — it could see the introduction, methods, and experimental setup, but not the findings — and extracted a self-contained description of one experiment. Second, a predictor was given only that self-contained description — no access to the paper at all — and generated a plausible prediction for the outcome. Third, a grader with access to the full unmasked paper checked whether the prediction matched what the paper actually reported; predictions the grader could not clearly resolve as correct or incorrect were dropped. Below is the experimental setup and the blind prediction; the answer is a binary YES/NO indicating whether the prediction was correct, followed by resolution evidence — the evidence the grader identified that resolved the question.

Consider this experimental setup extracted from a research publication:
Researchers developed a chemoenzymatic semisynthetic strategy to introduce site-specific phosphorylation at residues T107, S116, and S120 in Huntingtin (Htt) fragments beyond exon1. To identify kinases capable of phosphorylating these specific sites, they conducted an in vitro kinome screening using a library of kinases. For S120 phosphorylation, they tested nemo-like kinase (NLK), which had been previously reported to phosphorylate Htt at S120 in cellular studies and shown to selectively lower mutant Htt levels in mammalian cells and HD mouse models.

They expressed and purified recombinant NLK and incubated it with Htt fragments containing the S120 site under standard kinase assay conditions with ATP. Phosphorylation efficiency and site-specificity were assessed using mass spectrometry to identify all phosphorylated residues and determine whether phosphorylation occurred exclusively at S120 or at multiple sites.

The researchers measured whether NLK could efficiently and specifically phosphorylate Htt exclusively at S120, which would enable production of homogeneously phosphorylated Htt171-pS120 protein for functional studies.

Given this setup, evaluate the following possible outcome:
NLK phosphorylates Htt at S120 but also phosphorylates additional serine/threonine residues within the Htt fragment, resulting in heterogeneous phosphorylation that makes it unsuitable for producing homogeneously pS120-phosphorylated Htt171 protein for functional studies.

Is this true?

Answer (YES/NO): YES